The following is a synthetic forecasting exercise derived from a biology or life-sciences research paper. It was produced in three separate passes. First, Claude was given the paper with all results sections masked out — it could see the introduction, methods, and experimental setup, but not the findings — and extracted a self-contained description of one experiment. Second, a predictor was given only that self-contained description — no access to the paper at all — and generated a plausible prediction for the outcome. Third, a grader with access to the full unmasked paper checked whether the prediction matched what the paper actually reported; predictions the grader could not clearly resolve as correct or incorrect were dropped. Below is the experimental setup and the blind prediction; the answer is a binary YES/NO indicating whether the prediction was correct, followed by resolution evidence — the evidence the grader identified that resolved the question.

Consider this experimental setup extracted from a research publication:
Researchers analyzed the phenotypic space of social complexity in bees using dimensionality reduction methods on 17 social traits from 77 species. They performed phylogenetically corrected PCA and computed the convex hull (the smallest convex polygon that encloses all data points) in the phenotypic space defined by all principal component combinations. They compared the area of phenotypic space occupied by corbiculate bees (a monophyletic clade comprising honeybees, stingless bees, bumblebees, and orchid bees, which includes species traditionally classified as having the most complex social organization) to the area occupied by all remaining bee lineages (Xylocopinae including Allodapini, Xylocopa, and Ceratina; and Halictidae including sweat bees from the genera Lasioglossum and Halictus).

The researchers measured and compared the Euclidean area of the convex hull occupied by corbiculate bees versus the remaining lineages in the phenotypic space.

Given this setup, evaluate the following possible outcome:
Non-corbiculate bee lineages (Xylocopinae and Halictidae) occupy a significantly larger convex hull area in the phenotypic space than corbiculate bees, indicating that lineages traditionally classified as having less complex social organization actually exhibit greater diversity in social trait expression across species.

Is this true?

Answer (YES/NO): NO